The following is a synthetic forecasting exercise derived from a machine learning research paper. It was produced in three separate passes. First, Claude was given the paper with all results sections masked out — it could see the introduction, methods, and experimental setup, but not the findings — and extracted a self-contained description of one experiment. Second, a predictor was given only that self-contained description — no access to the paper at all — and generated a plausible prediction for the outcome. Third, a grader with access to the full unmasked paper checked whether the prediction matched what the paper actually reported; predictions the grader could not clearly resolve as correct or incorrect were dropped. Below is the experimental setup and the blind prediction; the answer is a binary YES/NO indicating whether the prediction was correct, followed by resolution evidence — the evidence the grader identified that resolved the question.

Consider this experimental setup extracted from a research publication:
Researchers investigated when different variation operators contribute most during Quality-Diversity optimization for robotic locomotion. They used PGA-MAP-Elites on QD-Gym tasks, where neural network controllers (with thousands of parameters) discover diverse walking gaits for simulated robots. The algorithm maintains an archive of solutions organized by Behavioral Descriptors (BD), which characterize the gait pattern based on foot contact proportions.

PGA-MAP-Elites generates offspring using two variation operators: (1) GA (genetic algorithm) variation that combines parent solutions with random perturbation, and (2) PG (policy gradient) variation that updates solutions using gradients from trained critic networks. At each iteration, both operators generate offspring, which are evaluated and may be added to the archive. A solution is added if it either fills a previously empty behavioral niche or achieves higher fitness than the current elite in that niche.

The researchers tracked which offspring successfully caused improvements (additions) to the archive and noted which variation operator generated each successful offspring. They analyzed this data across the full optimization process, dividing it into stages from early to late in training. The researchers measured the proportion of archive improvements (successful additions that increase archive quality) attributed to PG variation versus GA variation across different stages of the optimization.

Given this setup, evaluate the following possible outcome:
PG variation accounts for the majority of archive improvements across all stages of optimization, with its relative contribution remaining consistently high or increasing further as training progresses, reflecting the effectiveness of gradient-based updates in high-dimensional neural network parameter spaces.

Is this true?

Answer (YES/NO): NO